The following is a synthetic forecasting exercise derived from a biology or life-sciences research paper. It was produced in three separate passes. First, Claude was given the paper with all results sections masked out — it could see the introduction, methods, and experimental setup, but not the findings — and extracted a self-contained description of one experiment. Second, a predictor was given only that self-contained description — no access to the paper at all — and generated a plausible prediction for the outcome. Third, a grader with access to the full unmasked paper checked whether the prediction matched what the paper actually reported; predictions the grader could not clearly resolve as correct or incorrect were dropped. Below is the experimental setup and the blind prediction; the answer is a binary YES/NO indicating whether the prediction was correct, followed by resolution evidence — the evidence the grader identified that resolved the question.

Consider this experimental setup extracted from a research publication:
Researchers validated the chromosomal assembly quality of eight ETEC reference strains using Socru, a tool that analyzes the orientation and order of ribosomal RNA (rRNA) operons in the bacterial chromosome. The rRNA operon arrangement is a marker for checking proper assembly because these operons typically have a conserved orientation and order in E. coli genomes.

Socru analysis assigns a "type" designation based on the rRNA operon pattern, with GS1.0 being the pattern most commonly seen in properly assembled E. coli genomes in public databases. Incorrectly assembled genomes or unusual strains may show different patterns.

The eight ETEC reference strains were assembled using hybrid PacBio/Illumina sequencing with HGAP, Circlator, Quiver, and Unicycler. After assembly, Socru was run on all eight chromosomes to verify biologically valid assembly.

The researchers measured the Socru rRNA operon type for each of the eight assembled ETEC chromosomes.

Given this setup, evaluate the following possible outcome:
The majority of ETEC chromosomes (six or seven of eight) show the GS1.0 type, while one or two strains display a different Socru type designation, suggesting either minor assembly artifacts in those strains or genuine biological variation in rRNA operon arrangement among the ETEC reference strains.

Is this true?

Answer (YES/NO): NO